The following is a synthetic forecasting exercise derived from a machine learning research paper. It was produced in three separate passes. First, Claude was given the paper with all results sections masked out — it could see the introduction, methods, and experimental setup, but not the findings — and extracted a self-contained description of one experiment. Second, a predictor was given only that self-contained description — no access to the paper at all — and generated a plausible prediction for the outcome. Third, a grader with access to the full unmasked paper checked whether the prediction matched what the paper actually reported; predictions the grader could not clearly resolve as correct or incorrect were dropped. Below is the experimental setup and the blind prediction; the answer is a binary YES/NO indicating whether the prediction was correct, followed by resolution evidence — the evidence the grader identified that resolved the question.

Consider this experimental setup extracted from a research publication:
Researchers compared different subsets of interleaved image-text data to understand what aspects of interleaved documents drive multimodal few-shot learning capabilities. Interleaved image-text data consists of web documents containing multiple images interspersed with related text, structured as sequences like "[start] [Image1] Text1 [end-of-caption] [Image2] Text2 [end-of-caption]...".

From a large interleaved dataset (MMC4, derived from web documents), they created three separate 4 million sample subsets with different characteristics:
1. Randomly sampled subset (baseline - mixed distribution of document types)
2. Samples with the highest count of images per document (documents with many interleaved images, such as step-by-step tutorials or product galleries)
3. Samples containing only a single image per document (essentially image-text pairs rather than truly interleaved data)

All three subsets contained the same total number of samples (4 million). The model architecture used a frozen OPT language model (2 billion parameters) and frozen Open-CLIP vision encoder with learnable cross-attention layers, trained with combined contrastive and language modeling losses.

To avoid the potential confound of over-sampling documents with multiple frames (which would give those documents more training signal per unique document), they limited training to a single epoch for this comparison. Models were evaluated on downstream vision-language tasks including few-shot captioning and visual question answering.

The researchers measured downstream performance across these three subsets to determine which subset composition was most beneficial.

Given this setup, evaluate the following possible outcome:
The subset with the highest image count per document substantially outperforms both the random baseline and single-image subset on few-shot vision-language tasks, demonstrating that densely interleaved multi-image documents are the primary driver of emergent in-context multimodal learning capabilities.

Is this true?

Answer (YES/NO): YES